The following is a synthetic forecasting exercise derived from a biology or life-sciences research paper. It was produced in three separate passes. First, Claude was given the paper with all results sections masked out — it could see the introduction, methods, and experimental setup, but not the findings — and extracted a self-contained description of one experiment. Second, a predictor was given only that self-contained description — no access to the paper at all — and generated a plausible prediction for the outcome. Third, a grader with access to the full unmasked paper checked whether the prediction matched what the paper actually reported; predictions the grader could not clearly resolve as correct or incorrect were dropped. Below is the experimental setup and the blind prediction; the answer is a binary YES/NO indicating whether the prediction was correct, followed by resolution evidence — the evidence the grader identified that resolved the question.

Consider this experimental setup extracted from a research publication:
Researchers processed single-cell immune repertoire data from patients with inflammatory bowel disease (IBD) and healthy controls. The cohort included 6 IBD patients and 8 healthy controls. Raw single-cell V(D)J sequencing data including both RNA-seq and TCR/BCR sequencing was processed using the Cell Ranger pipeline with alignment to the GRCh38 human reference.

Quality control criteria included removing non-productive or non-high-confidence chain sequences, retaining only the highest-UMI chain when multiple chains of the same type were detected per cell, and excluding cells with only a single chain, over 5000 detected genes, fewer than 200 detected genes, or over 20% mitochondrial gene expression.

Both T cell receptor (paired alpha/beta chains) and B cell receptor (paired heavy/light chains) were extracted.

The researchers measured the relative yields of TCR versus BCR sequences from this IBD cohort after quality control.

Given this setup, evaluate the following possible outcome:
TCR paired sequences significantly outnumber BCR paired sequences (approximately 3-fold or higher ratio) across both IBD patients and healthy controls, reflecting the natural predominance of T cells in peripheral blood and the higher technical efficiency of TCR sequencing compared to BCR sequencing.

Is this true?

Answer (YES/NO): NO